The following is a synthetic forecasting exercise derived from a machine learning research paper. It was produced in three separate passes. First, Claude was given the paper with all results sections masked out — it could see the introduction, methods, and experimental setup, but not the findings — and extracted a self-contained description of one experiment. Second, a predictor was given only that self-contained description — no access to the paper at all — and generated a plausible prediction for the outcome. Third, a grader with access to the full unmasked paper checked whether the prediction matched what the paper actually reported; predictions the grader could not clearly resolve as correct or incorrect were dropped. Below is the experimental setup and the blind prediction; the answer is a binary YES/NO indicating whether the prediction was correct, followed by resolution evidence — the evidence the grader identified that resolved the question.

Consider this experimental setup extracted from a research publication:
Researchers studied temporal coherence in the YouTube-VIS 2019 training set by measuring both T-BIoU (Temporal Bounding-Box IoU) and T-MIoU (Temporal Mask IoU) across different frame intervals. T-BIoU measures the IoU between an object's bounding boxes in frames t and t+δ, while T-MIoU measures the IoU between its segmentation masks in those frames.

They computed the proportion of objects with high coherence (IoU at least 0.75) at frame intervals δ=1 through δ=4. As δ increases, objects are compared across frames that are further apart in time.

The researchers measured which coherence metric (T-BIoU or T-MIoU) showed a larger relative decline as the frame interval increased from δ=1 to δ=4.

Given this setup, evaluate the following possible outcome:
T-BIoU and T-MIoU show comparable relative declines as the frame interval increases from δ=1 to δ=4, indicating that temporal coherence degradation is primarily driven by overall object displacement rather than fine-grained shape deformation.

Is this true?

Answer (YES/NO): NO